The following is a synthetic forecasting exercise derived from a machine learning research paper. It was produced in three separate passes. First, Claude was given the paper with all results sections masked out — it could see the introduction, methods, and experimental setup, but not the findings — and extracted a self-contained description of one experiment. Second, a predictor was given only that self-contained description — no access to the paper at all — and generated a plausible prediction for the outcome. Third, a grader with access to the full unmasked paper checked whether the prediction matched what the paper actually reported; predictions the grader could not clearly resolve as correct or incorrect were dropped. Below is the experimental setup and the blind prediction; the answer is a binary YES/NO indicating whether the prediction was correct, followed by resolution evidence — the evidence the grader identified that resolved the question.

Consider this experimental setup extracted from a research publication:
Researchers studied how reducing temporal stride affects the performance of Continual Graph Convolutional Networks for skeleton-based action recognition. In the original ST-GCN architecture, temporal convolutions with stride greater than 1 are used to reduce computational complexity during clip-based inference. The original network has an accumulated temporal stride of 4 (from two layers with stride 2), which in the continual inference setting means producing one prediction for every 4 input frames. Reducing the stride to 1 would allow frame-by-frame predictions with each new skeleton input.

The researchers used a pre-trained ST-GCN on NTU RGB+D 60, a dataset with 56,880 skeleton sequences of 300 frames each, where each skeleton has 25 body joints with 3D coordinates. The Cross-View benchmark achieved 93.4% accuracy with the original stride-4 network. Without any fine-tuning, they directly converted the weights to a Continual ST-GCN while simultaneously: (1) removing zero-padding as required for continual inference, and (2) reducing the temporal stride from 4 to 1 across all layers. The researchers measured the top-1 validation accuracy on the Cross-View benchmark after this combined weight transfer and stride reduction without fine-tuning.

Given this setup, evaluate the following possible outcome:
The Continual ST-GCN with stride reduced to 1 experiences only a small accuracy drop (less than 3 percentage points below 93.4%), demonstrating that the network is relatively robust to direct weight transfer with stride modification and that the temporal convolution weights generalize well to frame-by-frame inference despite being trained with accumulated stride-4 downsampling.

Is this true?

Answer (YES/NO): NO